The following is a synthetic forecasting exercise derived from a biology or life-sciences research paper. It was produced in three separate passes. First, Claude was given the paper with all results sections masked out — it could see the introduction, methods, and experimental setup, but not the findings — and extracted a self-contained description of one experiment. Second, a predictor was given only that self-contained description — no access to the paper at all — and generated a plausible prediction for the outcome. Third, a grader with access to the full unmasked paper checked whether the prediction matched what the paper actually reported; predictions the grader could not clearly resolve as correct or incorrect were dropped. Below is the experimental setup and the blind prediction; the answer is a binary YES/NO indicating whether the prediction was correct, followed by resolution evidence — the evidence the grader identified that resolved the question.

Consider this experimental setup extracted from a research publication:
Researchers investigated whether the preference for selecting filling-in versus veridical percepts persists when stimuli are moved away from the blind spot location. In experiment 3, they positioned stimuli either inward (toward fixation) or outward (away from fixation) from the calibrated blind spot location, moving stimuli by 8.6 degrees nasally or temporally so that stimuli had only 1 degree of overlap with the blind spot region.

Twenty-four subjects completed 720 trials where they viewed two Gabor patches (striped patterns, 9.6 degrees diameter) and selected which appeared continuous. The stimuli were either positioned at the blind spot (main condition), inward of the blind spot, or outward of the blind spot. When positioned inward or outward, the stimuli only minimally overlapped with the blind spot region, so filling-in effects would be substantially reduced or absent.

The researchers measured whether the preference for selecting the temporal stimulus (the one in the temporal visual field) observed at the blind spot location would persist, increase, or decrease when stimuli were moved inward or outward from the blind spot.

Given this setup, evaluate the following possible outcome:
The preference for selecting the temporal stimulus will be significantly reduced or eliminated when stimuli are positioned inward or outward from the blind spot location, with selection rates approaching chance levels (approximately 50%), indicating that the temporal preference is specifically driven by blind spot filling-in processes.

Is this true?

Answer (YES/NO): YES